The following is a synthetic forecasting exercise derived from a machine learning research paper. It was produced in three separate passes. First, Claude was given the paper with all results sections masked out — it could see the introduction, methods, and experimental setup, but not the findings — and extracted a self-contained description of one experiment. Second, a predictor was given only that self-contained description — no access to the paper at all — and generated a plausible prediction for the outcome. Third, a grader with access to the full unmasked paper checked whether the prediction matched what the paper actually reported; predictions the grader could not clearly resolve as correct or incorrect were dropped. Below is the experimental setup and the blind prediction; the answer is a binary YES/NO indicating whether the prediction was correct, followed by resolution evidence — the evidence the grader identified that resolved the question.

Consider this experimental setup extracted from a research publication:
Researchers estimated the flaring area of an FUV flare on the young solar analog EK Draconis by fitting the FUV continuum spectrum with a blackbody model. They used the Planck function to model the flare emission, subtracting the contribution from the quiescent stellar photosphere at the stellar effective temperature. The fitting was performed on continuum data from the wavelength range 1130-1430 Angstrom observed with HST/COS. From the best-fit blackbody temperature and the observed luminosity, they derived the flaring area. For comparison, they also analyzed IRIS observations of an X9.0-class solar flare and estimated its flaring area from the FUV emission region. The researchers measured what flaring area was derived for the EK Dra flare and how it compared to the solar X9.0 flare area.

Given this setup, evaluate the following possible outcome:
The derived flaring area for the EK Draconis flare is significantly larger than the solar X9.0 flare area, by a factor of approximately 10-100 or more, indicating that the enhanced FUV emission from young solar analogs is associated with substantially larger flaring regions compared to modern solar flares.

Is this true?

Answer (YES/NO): NO